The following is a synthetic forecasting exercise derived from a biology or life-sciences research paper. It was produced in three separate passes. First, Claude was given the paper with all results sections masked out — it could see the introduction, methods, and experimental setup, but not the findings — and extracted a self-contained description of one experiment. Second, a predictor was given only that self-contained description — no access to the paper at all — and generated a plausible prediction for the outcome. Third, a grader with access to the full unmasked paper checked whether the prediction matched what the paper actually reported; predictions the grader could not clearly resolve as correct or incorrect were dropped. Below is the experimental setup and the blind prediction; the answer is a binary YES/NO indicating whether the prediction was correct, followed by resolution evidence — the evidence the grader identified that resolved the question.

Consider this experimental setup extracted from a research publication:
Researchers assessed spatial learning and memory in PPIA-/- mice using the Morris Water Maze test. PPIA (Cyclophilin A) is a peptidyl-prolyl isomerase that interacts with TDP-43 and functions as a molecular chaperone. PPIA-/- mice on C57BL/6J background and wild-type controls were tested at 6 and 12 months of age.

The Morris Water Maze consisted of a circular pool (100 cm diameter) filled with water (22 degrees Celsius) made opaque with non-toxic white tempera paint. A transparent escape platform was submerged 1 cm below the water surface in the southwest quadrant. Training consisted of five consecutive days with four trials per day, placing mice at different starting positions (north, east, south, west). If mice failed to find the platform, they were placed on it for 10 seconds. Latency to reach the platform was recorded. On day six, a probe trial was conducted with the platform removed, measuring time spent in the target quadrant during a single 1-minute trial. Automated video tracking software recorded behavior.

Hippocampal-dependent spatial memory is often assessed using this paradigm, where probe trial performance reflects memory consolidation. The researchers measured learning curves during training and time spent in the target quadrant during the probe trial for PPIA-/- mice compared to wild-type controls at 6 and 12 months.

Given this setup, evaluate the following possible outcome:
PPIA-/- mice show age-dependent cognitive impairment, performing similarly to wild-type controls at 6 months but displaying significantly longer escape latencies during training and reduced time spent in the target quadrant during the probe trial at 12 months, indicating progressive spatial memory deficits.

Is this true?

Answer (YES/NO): NO